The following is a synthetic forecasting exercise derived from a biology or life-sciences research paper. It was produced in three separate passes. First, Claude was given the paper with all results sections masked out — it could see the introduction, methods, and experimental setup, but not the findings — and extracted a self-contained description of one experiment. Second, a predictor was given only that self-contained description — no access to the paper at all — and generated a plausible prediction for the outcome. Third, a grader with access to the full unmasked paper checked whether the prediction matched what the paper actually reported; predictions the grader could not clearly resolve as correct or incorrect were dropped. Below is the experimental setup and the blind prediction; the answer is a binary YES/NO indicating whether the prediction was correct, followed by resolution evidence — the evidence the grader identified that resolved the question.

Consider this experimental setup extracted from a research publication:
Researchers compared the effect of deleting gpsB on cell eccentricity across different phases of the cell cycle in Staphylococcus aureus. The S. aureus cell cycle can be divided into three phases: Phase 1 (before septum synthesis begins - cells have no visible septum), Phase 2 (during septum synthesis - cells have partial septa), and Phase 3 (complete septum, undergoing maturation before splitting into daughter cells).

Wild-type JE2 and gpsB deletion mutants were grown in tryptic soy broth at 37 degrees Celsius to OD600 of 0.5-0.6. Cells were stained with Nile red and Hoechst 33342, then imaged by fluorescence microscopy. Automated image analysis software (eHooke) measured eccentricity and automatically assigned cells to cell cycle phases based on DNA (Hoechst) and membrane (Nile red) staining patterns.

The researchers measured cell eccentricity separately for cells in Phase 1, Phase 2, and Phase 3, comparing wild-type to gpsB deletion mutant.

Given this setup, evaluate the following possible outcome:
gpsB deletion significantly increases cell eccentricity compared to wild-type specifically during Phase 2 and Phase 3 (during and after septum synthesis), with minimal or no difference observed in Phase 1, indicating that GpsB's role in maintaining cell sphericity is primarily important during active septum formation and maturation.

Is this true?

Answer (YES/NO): NO